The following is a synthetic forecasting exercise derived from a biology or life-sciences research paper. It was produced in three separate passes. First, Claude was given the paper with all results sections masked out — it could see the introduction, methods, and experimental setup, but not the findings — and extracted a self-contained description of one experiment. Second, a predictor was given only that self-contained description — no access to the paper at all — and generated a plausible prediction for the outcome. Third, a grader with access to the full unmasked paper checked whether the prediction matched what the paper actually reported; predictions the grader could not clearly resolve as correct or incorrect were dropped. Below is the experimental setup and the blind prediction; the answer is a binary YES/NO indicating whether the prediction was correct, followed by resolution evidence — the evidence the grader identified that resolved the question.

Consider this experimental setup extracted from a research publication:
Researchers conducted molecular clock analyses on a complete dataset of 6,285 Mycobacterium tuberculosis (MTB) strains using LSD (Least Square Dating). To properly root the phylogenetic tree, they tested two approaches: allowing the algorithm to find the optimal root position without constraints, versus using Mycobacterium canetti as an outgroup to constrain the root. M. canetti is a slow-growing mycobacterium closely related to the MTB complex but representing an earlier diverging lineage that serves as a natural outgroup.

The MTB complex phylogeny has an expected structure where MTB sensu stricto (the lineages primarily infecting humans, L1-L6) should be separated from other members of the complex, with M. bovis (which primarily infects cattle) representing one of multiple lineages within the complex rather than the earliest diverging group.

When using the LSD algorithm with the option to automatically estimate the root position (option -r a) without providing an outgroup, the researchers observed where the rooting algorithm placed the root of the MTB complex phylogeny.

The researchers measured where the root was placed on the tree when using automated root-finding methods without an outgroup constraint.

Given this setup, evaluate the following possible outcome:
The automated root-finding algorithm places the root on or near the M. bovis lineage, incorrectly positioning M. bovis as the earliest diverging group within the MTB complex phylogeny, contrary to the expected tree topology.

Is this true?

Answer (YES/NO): YES